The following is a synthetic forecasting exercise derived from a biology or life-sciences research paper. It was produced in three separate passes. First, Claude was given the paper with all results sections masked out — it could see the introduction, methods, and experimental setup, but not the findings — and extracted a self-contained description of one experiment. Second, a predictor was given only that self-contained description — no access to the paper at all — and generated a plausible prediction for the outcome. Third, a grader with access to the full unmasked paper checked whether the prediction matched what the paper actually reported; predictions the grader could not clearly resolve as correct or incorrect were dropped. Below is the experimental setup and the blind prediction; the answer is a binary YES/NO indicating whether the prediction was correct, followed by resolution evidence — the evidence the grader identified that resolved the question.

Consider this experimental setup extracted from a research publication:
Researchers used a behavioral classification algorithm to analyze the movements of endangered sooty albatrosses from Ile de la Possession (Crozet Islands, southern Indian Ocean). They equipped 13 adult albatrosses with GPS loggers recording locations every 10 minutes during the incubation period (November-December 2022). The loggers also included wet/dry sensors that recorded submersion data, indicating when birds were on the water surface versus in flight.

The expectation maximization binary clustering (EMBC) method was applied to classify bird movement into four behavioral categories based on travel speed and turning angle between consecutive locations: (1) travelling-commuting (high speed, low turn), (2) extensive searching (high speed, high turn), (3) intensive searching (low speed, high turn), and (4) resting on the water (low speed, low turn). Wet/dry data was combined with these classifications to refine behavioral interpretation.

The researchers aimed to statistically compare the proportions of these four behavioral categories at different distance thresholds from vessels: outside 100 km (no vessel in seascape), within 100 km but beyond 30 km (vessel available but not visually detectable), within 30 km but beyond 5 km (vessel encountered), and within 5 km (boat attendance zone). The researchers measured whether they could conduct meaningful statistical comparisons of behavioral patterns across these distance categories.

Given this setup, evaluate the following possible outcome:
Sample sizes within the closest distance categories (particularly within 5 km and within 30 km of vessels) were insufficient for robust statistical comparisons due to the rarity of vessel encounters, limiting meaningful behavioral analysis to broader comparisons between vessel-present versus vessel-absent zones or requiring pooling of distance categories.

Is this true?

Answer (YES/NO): YES